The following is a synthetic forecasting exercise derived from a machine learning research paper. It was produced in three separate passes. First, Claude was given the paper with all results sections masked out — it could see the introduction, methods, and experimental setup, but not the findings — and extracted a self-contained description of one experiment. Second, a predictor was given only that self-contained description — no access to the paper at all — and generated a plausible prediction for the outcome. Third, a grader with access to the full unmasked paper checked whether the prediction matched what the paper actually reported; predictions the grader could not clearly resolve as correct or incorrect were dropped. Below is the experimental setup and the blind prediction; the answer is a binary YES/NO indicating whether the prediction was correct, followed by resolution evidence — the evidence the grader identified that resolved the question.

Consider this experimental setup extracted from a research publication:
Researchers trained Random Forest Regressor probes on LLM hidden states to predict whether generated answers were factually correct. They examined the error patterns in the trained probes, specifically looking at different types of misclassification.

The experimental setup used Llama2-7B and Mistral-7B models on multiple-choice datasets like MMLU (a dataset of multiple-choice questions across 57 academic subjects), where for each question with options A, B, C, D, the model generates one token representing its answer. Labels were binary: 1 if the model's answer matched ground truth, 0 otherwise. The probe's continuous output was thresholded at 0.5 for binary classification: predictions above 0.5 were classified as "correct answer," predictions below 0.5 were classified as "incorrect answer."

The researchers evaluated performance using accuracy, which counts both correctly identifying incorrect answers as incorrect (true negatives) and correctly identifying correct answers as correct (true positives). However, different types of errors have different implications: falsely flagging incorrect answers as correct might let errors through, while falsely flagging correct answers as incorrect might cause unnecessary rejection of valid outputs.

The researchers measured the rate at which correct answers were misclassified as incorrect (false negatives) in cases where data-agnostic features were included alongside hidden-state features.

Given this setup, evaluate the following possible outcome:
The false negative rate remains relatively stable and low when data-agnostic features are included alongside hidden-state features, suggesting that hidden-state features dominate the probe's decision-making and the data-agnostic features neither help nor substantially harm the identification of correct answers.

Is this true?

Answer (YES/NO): NO